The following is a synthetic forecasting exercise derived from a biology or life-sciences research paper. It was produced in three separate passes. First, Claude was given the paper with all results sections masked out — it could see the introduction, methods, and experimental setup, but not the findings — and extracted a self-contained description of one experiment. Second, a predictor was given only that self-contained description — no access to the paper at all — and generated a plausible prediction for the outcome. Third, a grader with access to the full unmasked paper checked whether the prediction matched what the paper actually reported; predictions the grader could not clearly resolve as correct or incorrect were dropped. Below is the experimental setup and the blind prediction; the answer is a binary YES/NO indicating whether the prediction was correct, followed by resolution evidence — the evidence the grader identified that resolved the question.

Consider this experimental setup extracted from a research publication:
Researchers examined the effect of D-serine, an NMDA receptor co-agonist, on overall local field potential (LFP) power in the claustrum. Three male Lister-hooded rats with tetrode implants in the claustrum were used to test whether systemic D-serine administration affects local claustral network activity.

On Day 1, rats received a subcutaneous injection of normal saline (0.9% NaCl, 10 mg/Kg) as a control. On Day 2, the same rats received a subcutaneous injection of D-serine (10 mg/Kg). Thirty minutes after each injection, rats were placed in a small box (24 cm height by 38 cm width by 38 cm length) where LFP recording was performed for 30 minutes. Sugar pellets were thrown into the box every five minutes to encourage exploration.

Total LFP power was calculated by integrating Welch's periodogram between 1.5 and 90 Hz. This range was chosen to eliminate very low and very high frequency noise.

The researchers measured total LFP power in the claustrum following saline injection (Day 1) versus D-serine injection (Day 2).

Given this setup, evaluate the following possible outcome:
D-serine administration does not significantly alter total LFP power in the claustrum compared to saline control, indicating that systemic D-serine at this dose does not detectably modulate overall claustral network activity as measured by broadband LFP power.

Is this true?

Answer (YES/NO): NO